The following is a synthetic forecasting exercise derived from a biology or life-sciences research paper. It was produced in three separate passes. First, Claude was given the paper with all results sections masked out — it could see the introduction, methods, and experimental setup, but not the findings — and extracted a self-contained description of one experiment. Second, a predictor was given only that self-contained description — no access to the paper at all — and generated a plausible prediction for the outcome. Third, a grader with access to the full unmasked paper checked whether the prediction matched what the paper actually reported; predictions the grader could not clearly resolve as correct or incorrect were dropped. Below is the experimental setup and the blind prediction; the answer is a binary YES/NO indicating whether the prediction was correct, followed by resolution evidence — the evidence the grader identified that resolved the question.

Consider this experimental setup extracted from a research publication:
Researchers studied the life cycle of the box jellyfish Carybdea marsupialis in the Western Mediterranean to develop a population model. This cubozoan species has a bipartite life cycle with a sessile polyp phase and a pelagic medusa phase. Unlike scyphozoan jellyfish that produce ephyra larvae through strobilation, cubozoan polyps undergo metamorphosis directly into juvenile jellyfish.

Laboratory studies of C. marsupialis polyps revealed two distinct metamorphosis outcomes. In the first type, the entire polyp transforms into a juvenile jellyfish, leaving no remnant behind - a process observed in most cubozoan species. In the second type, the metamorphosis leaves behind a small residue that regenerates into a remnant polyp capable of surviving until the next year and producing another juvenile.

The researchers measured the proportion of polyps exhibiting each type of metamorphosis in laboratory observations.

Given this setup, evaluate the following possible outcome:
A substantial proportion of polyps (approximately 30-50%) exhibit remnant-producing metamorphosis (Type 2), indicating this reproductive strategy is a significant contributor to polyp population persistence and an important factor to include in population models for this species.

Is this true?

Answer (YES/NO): YES